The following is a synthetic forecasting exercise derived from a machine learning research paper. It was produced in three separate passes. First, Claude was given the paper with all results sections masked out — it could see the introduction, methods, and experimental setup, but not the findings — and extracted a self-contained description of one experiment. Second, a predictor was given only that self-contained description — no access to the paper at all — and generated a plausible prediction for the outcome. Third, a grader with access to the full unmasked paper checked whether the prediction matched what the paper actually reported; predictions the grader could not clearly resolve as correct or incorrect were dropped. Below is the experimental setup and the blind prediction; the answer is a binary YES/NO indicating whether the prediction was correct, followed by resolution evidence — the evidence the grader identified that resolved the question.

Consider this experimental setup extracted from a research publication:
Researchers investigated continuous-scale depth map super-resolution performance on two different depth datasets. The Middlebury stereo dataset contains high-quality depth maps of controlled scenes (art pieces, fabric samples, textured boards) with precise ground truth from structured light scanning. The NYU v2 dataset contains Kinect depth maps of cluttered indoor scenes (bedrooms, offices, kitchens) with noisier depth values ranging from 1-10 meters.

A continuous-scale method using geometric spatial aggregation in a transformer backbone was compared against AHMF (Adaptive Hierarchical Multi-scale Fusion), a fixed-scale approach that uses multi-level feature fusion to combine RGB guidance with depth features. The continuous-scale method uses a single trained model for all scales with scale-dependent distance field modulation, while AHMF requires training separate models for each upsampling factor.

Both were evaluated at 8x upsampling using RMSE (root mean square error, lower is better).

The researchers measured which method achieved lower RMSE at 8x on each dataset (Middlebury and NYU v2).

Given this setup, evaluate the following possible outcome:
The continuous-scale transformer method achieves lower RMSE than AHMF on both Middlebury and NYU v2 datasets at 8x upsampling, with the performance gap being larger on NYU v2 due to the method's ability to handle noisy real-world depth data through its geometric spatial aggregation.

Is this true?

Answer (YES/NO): NO